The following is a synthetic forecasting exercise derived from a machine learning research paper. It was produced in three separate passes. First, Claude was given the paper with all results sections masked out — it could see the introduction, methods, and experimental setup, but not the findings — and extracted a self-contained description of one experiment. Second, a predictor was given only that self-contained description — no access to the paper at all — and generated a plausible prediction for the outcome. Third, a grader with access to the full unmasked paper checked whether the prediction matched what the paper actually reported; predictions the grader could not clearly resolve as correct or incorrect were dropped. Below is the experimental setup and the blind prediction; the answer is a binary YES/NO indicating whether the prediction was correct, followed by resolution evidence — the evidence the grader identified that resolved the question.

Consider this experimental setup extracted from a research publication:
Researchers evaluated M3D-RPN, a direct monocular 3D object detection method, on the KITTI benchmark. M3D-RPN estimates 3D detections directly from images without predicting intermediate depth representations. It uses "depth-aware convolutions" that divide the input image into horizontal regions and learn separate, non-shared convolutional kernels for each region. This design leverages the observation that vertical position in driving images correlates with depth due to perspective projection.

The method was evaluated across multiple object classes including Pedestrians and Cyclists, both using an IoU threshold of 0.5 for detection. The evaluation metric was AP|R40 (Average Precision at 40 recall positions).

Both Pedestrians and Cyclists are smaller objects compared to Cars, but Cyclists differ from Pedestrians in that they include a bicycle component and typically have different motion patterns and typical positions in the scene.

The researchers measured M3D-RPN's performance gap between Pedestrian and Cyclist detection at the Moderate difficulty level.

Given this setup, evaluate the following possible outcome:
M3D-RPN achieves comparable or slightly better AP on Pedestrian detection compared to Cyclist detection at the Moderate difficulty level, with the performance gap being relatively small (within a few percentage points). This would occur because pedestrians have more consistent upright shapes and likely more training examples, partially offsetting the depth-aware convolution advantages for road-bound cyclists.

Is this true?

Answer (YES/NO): NO